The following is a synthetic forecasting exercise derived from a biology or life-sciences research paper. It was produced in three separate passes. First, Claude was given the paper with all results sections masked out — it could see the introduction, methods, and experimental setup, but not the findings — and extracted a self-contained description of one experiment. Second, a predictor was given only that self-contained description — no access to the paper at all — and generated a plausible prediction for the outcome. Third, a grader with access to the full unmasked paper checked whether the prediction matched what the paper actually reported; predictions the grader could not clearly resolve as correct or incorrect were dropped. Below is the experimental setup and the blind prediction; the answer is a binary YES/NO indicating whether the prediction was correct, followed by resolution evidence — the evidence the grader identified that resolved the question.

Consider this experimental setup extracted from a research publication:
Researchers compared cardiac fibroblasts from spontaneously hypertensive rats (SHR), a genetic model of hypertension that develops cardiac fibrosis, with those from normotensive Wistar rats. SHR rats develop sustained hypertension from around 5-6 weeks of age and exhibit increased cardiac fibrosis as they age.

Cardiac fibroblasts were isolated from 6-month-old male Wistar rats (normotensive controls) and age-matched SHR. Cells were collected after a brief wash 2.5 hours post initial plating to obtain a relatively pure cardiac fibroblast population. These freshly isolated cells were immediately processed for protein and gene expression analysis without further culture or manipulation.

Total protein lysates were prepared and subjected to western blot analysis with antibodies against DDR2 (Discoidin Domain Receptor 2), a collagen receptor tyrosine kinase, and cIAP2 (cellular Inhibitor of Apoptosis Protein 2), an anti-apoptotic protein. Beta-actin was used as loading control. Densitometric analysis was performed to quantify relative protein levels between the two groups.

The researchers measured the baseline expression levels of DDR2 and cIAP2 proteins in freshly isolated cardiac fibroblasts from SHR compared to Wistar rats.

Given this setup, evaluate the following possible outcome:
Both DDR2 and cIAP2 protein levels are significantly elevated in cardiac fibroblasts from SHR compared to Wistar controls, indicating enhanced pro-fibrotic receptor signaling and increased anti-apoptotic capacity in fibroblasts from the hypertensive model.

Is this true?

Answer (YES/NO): YES